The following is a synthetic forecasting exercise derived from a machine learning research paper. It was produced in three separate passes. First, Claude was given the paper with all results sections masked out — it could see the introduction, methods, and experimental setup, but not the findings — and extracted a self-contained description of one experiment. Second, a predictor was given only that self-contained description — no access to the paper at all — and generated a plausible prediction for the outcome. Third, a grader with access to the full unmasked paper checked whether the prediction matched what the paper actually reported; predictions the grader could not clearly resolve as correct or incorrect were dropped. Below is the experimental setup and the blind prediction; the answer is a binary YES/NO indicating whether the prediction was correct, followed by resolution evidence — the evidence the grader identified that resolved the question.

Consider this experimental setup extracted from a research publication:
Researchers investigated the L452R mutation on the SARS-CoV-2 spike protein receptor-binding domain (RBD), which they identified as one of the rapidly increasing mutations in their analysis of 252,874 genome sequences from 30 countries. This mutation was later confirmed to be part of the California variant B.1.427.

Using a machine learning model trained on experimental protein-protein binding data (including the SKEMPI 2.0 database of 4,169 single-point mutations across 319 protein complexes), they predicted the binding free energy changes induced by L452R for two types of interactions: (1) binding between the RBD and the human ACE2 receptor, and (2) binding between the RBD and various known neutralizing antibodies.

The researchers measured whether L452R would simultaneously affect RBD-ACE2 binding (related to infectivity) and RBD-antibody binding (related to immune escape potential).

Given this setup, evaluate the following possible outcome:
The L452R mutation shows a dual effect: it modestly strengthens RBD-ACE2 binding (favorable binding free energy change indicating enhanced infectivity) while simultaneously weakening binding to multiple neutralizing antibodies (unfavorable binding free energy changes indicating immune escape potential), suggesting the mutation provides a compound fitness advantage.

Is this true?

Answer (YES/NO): YES